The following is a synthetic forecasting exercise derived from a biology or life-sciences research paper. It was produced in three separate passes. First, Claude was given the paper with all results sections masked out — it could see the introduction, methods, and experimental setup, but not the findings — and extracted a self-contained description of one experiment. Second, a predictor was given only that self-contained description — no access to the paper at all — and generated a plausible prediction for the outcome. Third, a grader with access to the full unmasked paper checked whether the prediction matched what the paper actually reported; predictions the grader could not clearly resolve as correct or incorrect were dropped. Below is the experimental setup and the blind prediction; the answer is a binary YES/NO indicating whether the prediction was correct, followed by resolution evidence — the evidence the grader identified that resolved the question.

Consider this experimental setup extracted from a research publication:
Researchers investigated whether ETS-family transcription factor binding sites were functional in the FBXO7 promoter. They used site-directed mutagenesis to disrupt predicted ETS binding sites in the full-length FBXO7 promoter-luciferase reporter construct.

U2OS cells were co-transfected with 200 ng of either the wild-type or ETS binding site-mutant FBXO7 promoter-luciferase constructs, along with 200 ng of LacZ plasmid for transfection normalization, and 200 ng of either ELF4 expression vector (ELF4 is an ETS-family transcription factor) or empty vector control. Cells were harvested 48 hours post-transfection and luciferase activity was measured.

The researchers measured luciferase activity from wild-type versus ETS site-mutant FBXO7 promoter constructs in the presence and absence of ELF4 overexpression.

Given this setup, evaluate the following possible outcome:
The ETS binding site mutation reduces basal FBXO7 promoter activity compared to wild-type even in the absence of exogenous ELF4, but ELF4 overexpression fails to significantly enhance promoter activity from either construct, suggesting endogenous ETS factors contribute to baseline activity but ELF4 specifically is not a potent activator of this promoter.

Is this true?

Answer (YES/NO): NO